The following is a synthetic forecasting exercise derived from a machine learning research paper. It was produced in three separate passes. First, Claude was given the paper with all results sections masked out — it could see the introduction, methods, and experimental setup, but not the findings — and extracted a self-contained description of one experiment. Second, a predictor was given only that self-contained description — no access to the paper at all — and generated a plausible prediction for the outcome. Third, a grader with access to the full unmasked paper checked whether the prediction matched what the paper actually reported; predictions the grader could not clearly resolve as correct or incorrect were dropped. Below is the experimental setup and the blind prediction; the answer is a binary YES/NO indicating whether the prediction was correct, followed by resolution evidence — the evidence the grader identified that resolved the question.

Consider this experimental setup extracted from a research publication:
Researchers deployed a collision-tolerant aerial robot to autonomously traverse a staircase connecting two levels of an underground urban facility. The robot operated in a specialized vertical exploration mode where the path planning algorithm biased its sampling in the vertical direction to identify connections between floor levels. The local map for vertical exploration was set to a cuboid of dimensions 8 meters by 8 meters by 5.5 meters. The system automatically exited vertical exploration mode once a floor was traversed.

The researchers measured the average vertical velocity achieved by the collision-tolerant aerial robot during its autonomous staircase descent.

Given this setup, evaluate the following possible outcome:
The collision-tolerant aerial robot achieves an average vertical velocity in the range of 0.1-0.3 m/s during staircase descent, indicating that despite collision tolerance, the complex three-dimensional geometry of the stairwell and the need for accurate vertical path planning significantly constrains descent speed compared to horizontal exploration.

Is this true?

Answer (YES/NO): YES